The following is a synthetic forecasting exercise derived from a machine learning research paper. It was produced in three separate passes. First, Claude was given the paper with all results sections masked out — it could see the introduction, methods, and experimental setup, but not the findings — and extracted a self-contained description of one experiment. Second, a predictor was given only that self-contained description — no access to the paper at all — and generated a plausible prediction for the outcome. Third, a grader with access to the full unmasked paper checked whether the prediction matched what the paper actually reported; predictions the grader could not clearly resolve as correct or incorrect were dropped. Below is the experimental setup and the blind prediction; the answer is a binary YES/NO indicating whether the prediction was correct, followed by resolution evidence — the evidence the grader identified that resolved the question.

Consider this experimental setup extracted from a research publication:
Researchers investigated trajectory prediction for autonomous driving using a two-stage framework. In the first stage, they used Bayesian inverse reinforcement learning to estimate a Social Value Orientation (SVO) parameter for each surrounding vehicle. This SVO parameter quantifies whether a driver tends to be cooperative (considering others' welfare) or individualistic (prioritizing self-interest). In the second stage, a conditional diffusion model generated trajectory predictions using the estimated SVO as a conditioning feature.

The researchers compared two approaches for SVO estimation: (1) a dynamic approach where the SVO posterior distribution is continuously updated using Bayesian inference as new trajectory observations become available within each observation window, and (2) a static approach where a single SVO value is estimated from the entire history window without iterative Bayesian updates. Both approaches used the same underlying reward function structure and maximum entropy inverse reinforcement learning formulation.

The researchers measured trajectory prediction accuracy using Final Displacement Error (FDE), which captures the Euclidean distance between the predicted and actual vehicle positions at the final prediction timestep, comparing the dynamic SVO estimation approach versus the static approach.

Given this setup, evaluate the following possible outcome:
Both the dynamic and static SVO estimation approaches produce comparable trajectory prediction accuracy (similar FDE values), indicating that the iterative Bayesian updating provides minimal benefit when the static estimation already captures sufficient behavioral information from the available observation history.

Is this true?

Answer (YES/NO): NO